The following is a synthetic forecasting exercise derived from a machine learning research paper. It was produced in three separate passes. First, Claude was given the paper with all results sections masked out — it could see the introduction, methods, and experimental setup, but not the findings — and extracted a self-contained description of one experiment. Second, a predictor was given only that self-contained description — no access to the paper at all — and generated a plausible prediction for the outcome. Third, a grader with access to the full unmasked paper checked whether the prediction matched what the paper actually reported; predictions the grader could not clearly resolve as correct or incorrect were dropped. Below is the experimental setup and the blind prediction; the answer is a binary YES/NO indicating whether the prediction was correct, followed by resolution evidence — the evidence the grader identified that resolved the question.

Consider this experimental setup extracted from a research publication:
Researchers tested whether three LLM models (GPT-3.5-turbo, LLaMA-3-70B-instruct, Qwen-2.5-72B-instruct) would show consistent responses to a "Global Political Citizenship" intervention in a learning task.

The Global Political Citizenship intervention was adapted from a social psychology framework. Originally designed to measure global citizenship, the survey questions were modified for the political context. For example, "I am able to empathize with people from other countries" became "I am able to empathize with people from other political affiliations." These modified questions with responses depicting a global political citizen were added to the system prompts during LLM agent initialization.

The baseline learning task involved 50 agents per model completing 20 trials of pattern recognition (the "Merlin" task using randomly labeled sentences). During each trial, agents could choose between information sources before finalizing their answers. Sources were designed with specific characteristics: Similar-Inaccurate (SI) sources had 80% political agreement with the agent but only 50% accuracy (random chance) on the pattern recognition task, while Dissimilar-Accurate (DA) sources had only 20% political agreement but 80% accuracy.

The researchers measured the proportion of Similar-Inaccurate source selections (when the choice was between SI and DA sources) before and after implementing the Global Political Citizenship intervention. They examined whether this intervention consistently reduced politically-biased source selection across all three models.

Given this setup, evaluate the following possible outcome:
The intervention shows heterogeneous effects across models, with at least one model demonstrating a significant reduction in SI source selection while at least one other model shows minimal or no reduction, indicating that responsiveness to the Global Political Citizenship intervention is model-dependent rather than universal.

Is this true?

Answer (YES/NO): YES